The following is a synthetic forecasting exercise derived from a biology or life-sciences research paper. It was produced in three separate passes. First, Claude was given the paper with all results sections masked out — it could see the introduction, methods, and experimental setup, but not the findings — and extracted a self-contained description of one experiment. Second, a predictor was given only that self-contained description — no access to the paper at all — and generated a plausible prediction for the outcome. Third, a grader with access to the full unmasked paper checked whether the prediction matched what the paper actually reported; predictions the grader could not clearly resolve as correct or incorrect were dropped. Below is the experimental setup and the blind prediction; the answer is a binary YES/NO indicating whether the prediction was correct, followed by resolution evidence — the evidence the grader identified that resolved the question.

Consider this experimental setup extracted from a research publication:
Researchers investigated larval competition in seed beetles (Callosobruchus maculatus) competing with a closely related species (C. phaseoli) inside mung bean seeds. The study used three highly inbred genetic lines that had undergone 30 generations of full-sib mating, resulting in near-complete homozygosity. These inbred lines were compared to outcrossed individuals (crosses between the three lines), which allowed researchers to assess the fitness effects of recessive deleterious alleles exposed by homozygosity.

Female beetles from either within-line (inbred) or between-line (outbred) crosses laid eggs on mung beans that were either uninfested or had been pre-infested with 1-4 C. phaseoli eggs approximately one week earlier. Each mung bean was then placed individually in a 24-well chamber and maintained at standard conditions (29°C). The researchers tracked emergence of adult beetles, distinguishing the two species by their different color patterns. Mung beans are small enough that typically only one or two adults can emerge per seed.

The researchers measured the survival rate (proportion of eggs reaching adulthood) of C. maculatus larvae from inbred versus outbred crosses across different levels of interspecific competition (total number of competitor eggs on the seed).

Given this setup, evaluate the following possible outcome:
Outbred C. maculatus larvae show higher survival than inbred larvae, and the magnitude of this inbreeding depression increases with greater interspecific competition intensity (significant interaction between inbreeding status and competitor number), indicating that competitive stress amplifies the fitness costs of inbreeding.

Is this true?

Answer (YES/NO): YES